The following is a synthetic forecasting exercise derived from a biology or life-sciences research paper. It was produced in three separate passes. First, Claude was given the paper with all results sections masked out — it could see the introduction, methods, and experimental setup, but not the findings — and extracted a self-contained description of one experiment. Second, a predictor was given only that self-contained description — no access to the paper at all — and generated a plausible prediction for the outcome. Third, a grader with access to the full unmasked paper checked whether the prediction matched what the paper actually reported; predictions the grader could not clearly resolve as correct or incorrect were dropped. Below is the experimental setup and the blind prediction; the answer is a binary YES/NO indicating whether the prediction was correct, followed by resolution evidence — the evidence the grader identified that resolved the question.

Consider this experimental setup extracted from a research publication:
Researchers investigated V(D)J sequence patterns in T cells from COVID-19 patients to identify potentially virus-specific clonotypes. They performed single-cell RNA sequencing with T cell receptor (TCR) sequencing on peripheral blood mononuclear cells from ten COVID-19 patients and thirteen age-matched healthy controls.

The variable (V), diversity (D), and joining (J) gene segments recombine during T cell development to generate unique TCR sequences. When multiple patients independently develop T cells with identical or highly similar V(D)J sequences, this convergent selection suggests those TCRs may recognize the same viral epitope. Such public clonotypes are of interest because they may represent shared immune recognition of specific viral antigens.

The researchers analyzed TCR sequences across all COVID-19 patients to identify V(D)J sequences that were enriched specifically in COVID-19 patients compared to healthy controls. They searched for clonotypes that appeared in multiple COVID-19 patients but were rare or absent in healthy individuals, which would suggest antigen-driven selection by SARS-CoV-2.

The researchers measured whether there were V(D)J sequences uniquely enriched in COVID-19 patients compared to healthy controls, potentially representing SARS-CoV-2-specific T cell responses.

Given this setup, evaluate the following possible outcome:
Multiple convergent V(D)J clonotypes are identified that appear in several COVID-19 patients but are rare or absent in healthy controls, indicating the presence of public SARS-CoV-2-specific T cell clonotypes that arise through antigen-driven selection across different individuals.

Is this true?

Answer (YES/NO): YES